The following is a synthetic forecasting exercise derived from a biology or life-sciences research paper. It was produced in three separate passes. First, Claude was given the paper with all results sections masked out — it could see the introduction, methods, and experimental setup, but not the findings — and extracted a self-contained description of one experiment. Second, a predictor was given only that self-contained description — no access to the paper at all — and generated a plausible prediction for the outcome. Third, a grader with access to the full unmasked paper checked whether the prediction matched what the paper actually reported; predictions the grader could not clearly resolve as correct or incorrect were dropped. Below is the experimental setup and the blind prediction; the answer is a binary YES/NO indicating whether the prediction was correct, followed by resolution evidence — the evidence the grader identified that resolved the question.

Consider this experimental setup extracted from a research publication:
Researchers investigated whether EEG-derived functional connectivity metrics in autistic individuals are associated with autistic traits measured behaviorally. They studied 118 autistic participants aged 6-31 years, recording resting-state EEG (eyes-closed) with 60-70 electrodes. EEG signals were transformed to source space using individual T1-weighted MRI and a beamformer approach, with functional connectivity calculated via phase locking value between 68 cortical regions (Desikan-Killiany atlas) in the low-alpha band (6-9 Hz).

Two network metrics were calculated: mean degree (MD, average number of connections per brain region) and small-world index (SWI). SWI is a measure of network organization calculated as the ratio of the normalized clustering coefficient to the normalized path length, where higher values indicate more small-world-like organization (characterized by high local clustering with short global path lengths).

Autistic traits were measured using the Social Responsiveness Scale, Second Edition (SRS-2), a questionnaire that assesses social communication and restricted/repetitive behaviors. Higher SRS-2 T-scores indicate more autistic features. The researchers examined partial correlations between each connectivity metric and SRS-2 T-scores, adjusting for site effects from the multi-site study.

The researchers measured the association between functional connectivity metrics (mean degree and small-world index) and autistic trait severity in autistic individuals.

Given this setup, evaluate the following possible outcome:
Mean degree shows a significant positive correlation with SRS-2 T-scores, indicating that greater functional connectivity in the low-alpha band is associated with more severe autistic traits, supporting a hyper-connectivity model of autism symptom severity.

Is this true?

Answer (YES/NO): NO